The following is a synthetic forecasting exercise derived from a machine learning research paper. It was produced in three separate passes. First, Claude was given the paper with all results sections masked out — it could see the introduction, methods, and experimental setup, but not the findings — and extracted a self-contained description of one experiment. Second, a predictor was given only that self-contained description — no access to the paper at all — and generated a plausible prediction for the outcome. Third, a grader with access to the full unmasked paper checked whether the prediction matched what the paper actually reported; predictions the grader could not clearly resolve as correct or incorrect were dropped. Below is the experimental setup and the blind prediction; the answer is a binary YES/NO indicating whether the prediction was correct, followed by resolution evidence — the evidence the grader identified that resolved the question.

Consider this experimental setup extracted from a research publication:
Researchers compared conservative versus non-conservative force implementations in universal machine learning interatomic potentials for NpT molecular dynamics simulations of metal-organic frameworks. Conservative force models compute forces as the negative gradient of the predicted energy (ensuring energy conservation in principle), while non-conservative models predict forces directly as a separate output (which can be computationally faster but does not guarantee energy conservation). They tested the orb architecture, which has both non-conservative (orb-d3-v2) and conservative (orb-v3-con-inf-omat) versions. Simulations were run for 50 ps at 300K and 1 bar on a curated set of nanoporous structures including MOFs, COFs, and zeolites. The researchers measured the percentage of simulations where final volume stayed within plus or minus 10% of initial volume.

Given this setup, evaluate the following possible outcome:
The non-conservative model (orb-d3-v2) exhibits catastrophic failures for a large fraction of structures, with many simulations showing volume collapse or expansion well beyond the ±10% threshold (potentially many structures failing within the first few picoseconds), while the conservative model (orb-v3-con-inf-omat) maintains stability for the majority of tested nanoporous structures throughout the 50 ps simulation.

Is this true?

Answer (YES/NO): YES